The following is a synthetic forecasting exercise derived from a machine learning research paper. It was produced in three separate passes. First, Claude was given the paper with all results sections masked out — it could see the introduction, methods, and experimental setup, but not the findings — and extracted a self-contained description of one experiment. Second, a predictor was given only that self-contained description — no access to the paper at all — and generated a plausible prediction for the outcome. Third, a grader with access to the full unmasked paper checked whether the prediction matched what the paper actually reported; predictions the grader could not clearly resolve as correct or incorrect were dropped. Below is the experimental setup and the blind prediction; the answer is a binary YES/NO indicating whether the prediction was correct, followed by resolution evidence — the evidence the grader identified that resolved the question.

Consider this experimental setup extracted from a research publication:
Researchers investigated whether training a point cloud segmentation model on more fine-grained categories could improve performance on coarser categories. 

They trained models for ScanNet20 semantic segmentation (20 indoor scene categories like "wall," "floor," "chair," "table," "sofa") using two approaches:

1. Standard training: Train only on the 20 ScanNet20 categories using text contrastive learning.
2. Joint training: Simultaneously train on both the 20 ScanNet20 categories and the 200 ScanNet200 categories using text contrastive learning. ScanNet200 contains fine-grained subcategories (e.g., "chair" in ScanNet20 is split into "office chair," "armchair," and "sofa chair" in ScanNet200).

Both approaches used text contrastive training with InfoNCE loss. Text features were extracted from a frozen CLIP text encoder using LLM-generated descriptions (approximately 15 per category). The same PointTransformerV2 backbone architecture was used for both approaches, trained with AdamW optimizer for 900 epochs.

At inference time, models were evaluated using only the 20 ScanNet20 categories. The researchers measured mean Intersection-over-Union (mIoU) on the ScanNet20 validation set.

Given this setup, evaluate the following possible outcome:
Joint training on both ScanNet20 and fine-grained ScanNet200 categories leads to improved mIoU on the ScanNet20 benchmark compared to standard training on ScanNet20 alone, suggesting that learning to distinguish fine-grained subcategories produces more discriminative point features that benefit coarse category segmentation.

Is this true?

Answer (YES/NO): YES